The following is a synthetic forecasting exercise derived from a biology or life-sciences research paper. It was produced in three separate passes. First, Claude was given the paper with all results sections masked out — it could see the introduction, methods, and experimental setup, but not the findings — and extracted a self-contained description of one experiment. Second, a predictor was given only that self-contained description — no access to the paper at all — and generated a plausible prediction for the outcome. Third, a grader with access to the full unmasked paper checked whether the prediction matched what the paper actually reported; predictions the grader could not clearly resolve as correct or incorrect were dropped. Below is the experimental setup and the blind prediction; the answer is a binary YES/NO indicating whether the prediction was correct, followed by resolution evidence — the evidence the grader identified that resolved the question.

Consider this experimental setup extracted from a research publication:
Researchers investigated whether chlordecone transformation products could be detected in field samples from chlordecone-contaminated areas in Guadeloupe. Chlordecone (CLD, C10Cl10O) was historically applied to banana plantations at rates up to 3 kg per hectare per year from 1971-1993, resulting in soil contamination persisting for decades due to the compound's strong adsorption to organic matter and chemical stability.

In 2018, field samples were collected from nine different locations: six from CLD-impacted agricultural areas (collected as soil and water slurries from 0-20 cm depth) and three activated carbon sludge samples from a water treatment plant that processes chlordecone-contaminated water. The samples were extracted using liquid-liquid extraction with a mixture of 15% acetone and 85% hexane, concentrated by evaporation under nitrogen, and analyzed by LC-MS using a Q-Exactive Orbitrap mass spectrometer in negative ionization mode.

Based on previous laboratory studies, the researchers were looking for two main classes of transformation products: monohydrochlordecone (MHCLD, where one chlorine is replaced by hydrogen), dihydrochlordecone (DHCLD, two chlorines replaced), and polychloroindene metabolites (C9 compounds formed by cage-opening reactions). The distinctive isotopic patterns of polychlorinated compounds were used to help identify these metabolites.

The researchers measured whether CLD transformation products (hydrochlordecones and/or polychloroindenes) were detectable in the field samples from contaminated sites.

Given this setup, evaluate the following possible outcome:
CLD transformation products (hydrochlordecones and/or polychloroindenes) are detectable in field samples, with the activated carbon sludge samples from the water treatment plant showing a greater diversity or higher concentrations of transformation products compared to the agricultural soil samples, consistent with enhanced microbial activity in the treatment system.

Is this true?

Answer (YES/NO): NO